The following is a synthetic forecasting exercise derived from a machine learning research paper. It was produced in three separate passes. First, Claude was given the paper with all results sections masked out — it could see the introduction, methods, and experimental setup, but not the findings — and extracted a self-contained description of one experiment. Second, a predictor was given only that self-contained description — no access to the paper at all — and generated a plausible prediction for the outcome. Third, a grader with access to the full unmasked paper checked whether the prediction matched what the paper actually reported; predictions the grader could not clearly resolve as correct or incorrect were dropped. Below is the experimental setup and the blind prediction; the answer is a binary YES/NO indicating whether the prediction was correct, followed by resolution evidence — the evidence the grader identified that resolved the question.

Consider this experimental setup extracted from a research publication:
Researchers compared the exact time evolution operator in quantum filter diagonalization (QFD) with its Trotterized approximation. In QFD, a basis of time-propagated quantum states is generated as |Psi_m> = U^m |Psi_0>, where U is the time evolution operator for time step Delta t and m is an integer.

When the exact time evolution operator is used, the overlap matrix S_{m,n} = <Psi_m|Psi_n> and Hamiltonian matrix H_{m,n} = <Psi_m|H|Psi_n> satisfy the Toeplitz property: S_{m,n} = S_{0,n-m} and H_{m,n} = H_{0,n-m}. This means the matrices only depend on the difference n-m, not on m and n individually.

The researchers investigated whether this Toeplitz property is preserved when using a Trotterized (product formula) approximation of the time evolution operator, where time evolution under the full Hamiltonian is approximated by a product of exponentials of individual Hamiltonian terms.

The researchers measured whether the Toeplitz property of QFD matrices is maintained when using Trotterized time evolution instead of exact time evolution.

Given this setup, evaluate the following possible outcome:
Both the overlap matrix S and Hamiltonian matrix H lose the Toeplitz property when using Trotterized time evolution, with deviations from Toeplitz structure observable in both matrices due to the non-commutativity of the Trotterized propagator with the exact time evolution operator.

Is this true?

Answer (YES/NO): YES